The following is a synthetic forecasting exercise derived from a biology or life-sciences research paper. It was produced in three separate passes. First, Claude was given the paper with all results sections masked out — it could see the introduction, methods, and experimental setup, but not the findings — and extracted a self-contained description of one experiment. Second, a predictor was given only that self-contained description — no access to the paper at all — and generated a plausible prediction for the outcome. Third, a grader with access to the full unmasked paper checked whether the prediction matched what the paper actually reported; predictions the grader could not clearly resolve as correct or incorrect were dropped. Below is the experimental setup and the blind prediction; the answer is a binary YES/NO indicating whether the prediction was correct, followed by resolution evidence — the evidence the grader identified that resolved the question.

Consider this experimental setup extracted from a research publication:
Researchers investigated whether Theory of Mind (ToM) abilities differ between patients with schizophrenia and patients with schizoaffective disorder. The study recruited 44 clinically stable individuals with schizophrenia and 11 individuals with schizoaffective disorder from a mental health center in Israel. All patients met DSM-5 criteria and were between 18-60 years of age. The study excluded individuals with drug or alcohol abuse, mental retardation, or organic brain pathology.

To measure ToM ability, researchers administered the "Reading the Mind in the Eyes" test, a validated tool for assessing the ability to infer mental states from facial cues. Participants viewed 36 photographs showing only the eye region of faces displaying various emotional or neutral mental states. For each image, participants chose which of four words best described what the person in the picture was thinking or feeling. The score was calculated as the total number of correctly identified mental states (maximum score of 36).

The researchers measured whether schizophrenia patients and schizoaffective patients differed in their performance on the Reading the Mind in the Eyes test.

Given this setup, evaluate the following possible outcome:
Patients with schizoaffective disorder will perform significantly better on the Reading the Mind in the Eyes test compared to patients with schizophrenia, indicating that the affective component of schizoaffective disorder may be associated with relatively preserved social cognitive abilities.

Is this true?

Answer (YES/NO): NO